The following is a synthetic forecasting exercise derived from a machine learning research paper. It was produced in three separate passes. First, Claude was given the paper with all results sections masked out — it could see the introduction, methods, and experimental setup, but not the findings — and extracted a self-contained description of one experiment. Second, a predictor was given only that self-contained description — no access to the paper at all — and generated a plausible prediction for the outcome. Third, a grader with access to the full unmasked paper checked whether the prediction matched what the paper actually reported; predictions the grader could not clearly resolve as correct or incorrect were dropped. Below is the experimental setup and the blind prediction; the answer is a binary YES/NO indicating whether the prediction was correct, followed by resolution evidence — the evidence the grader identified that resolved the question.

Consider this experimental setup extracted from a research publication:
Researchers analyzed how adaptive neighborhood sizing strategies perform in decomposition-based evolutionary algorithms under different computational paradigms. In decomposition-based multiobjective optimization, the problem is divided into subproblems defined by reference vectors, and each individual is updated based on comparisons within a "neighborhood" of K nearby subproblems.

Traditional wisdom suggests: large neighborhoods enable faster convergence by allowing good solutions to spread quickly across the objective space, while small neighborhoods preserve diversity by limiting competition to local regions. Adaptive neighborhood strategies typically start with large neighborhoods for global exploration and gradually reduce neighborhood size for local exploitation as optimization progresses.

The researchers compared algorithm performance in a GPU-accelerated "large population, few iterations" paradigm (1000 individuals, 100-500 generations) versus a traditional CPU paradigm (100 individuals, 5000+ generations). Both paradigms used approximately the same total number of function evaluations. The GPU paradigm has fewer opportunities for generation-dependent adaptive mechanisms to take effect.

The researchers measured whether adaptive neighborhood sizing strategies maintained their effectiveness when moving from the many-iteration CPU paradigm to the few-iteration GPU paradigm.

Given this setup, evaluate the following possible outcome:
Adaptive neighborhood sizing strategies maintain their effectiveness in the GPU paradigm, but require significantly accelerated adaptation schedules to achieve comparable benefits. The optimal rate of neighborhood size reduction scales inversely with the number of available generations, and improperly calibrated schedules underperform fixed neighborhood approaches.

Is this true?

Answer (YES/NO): NO